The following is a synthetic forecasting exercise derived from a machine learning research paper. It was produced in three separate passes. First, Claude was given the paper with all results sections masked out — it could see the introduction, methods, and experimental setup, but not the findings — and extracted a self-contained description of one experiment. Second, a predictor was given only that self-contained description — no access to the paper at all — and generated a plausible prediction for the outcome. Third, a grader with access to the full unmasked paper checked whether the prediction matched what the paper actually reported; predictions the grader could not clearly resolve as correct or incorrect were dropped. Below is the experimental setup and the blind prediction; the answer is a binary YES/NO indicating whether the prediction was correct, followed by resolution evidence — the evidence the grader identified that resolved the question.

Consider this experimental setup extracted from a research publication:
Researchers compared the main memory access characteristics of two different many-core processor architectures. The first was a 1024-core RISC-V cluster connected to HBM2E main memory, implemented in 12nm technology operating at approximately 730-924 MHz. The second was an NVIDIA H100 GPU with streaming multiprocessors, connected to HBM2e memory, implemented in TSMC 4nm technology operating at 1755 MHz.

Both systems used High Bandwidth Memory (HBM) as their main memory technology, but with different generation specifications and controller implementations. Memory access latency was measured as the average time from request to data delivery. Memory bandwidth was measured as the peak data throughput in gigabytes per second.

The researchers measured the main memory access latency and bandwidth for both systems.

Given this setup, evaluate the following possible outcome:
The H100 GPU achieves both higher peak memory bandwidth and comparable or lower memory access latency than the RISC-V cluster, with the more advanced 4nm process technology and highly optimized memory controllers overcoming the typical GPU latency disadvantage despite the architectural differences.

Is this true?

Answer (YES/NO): NO